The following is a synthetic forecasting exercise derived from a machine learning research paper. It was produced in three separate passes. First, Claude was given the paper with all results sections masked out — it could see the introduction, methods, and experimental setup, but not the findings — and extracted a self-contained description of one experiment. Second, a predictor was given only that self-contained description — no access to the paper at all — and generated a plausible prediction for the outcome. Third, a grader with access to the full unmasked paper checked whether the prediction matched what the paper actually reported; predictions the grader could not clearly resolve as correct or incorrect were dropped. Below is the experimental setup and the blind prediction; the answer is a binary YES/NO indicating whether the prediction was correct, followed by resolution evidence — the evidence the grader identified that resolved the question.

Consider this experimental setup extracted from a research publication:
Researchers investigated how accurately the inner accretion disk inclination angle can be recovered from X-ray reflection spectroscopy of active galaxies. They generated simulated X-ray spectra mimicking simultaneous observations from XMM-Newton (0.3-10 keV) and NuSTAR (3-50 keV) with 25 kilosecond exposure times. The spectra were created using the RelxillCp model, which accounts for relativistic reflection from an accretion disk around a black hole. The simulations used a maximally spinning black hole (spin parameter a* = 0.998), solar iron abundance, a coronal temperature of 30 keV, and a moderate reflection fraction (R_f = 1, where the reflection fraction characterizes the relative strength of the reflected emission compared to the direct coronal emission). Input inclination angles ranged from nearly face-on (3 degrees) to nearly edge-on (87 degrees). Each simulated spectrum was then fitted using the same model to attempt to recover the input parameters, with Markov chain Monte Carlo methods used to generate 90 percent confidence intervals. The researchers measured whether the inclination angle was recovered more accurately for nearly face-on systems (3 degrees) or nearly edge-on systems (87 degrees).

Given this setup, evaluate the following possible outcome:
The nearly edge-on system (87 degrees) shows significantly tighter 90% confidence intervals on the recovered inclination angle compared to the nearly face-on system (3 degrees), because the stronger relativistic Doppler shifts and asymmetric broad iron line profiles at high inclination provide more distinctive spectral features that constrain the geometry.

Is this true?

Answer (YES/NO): YES